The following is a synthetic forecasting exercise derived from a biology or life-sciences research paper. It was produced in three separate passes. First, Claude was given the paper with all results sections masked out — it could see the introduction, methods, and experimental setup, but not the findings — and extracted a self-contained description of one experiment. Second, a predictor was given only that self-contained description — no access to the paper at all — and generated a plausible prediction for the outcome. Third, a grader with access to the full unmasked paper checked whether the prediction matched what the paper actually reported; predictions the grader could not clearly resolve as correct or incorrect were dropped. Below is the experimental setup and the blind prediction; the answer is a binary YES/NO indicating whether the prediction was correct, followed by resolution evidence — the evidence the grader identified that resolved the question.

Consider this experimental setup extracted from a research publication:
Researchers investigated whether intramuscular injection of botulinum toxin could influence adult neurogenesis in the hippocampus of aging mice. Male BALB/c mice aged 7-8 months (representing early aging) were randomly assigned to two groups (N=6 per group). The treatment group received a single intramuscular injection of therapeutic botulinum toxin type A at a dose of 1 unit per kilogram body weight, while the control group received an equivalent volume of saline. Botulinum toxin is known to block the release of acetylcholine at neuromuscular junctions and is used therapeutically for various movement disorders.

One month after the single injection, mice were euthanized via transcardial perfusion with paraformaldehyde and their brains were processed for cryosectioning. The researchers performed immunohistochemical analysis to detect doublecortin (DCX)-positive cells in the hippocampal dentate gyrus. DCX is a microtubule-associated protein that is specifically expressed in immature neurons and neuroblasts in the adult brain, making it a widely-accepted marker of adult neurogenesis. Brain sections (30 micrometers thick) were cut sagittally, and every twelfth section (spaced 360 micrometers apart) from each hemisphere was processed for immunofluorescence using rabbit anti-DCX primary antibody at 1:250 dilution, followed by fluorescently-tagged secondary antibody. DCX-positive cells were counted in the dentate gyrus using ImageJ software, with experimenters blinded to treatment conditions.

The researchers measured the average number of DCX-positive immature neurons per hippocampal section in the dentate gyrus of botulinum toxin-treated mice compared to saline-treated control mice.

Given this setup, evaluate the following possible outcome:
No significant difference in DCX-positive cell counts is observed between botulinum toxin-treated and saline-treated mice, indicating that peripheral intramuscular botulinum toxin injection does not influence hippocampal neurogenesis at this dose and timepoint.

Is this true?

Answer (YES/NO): NO